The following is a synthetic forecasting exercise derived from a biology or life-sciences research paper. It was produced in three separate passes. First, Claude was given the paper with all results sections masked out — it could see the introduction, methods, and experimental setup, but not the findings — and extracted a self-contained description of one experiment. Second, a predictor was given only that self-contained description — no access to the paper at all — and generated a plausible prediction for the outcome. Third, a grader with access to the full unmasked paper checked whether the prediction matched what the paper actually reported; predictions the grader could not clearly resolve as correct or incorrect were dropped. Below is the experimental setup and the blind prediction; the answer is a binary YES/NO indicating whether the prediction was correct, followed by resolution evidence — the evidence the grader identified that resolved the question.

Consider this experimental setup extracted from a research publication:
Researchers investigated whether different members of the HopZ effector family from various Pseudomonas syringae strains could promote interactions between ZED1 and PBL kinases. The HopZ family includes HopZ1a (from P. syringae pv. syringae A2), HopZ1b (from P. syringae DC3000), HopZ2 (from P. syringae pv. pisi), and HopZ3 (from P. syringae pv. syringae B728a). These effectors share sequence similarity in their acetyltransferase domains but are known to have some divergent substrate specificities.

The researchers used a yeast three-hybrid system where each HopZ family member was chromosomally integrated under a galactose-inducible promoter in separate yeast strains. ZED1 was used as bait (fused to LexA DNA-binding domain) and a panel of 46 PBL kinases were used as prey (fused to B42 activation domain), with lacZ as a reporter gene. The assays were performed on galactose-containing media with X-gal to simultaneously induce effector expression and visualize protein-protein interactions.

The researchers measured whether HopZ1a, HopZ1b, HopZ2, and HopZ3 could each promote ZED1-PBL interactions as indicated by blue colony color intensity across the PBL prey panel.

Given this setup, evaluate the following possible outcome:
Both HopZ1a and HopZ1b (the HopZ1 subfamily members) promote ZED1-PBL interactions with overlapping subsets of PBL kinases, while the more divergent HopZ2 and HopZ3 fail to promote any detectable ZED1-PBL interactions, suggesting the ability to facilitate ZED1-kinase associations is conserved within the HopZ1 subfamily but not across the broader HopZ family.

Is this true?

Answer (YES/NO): YES